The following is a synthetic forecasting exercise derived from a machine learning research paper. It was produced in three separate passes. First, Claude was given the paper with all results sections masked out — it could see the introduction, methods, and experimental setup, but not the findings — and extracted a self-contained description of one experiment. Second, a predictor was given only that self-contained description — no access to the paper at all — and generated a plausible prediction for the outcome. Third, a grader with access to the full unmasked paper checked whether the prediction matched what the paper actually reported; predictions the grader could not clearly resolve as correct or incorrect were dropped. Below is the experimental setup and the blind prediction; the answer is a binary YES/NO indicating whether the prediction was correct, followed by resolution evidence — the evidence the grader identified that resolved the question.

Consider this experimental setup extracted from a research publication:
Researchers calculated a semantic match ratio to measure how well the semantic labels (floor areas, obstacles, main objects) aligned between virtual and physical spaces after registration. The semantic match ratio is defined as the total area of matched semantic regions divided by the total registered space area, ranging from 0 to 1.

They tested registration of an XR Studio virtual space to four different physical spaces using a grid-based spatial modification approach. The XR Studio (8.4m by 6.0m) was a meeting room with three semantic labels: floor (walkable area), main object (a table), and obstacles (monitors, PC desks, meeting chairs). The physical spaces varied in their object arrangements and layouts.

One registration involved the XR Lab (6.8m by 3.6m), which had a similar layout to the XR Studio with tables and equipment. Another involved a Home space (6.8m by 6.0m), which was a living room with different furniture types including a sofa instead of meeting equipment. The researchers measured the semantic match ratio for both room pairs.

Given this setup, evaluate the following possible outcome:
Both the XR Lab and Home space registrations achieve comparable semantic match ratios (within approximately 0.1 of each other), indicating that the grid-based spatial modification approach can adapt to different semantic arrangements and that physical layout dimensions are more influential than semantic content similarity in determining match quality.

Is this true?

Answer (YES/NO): NO